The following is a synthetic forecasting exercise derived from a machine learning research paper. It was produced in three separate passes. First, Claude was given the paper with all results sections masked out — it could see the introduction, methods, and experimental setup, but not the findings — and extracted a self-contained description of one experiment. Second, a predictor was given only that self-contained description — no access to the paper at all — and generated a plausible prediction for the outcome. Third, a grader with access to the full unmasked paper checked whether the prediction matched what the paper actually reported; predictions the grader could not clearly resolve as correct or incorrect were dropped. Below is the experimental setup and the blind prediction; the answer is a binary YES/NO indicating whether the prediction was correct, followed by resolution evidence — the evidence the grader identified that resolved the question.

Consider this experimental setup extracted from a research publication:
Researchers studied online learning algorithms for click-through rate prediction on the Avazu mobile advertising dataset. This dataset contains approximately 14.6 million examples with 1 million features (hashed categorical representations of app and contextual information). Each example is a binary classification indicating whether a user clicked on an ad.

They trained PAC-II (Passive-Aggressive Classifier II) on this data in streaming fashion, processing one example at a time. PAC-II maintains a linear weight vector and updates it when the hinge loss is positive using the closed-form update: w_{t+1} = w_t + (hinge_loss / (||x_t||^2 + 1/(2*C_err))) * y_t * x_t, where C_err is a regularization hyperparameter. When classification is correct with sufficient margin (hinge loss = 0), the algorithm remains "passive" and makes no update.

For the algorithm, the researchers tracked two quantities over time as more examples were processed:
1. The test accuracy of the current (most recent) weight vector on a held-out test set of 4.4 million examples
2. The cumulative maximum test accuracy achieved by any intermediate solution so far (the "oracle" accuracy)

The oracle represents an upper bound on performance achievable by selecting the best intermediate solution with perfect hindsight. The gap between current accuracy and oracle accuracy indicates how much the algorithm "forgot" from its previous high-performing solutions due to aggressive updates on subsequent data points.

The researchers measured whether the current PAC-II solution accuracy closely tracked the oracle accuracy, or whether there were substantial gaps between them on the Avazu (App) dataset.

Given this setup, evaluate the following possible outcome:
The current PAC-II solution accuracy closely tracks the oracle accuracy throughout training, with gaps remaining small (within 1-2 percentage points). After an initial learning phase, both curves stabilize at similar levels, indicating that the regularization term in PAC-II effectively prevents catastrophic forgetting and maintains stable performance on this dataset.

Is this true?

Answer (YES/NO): NO